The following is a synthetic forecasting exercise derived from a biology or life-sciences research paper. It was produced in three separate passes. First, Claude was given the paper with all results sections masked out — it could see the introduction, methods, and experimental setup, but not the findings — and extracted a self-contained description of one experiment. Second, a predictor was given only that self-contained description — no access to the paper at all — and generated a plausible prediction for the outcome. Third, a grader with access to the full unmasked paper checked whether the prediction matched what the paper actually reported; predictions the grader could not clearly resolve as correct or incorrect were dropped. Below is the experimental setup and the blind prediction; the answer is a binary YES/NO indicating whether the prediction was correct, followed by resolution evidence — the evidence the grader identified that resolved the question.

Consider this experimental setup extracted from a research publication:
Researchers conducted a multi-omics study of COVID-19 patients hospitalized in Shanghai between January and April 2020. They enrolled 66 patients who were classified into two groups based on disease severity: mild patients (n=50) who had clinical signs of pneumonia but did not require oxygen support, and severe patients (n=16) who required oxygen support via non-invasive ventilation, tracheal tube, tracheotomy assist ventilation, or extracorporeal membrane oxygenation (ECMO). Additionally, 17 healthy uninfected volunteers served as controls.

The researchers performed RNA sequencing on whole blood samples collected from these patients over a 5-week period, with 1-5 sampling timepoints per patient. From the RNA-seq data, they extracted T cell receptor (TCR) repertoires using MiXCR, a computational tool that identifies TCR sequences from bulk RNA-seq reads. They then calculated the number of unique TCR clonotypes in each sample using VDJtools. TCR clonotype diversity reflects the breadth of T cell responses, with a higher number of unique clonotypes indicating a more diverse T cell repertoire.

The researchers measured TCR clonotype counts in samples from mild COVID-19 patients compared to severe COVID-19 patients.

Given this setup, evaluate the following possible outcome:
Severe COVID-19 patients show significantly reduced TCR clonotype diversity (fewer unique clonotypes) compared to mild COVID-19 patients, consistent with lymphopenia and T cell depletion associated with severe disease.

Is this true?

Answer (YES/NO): YES